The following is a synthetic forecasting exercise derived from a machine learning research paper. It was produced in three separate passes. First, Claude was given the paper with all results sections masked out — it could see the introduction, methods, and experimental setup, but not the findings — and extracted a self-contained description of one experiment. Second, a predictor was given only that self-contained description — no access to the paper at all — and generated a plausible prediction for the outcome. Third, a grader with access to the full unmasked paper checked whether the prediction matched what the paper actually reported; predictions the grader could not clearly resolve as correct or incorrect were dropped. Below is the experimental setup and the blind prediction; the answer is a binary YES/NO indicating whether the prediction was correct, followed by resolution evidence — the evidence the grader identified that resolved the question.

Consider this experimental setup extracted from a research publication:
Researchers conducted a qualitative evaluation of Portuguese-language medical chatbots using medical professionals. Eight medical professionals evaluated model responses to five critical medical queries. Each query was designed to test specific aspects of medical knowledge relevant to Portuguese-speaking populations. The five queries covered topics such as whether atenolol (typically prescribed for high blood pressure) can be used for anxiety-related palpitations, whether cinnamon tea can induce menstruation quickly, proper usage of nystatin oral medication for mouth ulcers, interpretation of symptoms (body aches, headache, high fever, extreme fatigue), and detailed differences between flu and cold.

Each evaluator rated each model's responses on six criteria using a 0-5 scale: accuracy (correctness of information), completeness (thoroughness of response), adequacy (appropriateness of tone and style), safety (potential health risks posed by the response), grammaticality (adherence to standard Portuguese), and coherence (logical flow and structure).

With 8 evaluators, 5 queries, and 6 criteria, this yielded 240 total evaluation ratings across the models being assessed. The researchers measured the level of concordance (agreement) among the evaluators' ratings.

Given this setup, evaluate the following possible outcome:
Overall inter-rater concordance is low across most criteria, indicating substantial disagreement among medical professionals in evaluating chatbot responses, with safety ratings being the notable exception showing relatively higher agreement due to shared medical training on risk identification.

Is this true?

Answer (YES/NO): NO